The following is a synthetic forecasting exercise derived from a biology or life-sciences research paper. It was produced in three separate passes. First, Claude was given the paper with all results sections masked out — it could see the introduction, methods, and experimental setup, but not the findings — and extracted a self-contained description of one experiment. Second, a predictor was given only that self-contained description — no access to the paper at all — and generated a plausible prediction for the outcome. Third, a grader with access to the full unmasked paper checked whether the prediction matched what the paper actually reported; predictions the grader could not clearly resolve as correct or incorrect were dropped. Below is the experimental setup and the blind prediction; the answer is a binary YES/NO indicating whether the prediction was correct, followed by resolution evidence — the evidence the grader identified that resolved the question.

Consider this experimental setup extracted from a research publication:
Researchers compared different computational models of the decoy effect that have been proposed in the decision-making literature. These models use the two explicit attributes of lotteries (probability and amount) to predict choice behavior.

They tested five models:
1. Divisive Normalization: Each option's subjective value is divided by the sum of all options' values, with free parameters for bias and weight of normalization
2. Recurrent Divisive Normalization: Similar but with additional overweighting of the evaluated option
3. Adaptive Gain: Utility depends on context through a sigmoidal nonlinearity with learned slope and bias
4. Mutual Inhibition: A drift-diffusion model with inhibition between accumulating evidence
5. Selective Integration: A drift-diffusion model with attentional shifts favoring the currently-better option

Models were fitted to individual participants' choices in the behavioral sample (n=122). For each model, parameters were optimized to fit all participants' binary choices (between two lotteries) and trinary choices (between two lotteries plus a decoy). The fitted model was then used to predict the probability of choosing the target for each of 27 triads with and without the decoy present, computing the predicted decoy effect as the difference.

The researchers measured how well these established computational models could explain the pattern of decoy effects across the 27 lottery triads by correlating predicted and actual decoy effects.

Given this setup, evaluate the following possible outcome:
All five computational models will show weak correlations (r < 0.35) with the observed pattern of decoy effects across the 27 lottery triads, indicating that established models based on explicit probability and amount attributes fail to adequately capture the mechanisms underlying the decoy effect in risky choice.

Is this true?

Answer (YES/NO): NO